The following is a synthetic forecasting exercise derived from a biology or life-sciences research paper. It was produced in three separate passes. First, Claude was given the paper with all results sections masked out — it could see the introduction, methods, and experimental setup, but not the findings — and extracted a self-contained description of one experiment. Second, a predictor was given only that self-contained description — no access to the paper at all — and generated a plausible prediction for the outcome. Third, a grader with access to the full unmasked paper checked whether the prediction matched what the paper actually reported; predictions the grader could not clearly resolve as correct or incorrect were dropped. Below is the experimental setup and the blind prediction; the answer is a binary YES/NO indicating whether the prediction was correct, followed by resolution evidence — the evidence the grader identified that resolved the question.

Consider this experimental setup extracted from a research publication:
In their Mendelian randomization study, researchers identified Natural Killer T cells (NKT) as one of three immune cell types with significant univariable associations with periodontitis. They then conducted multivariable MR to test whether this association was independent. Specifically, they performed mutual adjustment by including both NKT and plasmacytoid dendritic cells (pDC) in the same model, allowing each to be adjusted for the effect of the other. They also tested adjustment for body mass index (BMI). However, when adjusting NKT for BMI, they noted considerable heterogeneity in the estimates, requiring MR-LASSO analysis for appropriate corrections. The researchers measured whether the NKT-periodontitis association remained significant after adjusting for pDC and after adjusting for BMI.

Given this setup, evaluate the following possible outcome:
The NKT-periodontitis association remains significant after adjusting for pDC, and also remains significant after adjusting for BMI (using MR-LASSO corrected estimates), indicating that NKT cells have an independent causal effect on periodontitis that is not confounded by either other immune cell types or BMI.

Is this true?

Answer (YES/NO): YES